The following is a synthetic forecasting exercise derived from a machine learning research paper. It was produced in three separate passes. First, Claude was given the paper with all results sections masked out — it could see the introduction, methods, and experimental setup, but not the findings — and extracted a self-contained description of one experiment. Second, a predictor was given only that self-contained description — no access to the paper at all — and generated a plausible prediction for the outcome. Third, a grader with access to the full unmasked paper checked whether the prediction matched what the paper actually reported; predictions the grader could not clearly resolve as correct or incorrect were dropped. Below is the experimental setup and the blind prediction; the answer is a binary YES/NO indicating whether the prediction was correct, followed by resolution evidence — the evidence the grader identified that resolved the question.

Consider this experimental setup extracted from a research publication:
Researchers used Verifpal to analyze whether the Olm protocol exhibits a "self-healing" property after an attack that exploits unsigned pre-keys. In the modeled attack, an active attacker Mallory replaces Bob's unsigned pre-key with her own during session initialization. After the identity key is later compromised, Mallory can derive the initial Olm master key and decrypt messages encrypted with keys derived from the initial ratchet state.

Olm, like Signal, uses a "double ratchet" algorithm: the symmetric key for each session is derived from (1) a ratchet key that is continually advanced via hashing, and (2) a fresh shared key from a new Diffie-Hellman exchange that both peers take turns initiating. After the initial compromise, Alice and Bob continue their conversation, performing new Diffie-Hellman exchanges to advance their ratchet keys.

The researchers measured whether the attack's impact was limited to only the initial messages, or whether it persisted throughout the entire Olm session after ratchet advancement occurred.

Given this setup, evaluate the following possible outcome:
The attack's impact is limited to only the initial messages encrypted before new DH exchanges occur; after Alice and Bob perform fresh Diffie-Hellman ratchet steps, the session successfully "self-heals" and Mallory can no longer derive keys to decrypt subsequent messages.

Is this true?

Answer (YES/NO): YES